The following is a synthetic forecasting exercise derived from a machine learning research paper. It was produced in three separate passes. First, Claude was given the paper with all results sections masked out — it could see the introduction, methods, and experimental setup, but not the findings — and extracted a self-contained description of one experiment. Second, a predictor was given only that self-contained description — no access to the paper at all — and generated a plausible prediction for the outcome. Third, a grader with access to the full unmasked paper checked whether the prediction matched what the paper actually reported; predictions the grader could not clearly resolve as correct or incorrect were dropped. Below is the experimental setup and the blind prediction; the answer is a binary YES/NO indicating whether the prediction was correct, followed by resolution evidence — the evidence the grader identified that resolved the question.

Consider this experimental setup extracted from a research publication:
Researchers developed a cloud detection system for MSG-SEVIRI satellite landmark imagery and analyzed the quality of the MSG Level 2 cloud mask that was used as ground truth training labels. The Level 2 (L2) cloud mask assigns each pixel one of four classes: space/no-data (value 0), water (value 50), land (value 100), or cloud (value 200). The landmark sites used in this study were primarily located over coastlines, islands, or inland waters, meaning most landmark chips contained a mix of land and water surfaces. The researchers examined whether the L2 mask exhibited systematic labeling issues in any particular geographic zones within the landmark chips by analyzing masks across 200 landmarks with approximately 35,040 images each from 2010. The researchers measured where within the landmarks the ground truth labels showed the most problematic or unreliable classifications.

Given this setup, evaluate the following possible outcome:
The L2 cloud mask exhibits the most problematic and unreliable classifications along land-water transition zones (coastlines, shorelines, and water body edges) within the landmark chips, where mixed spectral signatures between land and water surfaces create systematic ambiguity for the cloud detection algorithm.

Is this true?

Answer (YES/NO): YES